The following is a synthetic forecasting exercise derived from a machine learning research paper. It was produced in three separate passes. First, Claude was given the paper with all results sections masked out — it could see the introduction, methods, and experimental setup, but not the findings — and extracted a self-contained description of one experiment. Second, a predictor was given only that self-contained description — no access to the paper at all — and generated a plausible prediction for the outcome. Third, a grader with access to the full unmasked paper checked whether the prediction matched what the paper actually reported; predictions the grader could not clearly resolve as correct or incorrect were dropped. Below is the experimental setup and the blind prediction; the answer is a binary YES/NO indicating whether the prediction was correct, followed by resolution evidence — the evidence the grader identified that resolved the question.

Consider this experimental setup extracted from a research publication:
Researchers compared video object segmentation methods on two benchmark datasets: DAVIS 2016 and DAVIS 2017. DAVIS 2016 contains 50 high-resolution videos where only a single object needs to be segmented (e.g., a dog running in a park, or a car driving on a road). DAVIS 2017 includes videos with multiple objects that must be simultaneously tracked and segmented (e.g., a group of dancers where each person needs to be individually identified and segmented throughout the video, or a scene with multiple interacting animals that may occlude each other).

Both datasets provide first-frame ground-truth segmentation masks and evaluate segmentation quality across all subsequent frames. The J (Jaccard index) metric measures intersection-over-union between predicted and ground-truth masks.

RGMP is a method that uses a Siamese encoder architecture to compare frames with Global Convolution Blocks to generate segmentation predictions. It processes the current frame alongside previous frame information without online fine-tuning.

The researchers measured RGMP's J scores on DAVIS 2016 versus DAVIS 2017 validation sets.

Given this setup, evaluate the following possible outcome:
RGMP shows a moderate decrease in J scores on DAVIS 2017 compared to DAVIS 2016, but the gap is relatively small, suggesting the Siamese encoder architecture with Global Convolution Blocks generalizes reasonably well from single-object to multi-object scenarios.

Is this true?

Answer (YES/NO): NO